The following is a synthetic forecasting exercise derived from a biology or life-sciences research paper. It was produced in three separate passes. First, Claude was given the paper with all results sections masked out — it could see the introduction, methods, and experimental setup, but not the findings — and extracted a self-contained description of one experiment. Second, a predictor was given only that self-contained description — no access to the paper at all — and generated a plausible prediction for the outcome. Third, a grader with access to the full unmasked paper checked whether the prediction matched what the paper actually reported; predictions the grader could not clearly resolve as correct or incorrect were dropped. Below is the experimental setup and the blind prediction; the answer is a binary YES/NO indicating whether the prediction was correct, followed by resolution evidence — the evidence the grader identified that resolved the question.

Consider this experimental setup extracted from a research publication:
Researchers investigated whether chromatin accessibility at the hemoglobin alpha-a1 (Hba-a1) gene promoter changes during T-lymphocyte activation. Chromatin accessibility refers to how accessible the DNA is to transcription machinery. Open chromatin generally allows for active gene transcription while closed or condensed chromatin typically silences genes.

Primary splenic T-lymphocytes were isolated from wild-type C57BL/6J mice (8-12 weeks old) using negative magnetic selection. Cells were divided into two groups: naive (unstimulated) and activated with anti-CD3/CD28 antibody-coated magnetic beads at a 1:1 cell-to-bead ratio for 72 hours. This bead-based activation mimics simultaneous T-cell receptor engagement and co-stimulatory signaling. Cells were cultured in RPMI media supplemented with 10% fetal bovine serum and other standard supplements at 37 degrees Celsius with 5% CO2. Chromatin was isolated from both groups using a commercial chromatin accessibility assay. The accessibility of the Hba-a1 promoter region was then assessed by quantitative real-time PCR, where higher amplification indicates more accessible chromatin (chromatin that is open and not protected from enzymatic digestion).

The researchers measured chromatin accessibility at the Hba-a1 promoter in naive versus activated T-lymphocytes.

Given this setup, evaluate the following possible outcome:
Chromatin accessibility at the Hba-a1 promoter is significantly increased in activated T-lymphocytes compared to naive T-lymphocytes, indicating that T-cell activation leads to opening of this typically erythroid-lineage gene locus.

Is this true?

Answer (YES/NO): NO